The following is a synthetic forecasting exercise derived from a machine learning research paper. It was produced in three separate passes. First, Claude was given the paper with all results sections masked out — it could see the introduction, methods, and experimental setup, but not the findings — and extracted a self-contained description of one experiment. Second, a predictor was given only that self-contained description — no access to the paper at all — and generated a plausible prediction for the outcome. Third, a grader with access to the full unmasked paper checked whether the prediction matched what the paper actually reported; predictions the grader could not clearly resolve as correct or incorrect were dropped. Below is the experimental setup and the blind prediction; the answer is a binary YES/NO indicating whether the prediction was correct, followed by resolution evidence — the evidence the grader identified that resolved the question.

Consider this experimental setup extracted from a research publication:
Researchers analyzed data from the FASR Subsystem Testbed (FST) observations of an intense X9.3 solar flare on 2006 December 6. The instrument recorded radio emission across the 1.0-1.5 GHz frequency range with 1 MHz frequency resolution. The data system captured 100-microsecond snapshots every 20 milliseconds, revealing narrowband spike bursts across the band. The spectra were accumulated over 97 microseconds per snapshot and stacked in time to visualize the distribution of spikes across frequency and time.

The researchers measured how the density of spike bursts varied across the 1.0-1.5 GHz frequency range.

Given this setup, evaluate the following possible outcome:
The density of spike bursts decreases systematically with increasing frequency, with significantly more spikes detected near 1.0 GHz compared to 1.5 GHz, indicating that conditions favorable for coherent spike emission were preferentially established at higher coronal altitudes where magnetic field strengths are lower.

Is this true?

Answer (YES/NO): YES